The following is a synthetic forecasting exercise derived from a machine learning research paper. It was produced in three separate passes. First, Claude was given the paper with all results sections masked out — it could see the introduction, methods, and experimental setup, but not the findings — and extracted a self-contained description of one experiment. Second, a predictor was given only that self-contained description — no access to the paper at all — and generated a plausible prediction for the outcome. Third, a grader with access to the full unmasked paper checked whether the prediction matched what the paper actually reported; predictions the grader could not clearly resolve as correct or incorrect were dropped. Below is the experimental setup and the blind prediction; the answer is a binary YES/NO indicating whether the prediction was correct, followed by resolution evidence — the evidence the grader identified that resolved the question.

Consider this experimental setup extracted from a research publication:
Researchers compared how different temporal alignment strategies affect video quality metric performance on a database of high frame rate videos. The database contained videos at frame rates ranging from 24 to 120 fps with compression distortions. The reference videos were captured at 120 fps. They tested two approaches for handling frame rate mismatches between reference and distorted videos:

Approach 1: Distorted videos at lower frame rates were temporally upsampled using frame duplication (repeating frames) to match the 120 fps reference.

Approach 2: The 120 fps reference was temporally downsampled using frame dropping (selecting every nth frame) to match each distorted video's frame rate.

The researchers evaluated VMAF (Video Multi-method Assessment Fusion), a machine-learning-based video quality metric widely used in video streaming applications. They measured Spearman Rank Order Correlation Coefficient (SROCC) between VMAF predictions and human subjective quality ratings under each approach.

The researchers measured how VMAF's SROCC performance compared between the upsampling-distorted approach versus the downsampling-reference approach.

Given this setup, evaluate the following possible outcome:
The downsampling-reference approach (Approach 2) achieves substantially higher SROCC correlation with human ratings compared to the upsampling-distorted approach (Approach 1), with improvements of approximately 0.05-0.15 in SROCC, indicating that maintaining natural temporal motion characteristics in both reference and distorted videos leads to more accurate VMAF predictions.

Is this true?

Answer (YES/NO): NO